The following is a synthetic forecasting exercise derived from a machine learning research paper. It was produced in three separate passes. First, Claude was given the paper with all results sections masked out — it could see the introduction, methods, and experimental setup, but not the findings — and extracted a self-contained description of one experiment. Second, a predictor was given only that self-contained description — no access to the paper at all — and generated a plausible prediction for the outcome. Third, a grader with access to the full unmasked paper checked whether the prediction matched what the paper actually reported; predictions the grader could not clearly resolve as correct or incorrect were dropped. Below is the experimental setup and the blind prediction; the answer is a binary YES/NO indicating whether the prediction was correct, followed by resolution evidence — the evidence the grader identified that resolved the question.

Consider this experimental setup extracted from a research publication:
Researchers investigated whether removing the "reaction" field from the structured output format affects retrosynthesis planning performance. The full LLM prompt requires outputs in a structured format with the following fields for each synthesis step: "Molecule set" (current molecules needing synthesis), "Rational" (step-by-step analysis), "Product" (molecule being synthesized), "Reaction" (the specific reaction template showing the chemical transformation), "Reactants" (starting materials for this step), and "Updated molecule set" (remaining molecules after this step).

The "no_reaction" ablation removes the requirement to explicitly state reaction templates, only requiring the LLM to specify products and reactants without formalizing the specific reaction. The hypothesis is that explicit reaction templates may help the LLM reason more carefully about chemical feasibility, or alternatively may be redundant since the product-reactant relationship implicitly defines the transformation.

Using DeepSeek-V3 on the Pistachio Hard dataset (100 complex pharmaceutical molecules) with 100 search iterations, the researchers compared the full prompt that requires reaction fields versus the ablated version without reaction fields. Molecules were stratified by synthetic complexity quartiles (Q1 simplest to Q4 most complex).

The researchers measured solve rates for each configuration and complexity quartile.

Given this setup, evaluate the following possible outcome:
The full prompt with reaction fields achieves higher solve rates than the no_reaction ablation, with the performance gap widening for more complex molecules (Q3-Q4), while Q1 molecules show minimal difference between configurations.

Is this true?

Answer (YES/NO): NO